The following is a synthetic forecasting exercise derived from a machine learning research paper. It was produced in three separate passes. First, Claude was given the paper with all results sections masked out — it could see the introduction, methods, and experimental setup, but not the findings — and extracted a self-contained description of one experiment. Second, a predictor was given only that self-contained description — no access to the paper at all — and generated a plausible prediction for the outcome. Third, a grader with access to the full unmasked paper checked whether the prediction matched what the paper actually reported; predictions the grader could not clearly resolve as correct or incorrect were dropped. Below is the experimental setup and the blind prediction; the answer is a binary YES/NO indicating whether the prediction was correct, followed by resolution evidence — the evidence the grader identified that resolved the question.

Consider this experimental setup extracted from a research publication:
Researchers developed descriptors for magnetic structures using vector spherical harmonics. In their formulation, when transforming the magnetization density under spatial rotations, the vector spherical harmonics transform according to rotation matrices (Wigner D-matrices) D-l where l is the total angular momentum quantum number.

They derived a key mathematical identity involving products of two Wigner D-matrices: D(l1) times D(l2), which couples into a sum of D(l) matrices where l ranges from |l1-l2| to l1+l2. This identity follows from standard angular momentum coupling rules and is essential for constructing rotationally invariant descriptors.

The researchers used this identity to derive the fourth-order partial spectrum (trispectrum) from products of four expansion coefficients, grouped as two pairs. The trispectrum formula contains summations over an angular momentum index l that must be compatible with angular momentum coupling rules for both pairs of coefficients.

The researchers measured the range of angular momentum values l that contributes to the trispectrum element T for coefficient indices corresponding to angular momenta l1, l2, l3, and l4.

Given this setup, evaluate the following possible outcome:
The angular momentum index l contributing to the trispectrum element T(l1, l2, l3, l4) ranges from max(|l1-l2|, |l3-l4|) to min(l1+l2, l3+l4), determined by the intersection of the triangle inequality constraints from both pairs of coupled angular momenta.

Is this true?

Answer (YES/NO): YES